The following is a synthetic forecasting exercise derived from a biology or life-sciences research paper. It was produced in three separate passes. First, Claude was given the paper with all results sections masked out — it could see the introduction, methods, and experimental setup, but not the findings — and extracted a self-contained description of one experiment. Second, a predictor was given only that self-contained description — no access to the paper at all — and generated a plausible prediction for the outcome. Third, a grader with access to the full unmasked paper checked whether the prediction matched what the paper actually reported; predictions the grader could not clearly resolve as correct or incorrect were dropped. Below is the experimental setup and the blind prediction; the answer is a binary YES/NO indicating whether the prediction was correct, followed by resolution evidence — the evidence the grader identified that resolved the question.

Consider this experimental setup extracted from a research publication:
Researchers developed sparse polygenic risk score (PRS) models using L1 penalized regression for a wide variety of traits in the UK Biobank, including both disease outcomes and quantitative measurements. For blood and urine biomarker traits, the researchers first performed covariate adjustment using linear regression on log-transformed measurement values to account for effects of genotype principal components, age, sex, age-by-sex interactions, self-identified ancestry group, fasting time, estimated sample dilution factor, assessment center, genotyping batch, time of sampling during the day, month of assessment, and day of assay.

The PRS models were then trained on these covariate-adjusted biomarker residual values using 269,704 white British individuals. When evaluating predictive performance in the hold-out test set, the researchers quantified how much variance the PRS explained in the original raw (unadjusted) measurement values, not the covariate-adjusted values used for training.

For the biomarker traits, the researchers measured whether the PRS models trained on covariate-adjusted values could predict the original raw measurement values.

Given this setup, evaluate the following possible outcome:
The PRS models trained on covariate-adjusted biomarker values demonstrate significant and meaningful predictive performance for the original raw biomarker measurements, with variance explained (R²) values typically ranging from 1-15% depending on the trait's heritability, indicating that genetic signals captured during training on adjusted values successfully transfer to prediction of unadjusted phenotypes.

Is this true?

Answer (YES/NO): NO